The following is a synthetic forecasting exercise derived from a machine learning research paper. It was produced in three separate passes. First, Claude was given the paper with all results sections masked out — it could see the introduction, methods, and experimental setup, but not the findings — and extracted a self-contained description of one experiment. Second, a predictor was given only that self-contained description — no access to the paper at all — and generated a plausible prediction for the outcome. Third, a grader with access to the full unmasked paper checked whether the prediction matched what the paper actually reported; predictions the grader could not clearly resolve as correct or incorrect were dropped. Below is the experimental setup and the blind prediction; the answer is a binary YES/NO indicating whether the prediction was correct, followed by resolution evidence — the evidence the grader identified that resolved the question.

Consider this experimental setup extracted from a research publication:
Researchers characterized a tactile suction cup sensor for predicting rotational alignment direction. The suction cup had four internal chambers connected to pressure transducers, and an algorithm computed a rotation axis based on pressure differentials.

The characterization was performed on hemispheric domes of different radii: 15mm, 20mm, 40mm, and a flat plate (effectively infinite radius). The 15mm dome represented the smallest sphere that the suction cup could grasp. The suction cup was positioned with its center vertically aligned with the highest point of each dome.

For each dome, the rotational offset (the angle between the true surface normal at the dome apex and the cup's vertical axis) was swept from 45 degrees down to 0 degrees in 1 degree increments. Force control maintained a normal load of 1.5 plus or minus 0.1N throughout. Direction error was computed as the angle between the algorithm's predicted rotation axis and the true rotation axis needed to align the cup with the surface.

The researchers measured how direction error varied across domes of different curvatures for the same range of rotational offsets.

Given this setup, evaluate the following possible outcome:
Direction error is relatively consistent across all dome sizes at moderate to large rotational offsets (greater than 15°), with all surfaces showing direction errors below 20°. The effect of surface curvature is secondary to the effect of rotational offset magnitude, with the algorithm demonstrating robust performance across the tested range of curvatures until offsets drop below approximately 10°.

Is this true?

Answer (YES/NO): NO